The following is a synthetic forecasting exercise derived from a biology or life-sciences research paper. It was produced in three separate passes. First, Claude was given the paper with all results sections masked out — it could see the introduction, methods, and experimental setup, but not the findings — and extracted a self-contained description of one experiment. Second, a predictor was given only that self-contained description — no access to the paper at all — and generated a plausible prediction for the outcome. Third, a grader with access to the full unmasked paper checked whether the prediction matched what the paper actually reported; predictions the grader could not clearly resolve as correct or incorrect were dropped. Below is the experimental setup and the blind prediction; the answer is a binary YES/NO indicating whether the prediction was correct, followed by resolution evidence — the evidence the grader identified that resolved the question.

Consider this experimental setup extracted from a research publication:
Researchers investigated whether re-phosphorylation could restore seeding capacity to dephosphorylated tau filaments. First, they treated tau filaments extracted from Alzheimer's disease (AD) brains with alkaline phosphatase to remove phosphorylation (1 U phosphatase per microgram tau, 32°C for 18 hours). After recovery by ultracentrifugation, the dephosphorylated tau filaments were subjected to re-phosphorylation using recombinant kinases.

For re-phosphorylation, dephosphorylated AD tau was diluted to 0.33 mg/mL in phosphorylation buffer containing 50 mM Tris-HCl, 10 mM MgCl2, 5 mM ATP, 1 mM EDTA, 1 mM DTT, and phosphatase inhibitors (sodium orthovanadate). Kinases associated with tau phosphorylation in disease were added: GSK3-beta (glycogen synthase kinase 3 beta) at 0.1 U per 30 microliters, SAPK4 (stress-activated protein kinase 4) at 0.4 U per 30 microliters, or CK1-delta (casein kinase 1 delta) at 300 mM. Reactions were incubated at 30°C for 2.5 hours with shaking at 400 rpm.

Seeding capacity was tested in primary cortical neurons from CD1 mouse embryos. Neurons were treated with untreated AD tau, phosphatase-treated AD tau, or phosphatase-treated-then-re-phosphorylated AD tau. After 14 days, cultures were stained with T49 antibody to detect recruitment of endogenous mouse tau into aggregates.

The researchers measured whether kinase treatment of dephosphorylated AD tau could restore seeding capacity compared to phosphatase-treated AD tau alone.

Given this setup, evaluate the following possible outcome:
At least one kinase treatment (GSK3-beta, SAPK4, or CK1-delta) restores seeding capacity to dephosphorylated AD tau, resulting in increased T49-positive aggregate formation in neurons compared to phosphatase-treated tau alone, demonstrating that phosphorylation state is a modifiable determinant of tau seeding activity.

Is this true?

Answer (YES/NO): YES